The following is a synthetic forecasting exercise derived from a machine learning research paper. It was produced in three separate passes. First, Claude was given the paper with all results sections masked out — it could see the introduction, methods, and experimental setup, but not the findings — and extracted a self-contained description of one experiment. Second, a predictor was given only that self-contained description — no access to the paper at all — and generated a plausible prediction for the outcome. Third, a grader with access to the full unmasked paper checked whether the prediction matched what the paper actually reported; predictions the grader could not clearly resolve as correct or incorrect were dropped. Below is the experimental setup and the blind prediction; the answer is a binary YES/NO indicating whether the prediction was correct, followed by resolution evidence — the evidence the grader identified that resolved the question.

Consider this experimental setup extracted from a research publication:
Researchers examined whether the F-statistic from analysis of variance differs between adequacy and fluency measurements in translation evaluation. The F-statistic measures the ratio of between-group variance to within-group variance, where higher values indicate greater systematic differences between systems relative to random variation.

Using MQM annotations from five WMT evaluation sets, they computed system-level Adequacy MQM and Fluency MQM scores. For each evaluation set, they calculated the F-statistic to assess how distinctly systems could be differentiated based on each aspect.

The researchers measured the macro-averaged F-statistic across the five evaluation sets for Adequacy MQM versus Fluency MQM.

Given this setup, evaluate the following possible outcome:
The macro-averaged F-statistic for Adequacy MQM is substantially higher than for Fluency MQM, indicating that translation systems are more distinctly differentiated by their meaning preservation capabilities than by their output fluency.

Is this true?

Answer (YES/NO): YES